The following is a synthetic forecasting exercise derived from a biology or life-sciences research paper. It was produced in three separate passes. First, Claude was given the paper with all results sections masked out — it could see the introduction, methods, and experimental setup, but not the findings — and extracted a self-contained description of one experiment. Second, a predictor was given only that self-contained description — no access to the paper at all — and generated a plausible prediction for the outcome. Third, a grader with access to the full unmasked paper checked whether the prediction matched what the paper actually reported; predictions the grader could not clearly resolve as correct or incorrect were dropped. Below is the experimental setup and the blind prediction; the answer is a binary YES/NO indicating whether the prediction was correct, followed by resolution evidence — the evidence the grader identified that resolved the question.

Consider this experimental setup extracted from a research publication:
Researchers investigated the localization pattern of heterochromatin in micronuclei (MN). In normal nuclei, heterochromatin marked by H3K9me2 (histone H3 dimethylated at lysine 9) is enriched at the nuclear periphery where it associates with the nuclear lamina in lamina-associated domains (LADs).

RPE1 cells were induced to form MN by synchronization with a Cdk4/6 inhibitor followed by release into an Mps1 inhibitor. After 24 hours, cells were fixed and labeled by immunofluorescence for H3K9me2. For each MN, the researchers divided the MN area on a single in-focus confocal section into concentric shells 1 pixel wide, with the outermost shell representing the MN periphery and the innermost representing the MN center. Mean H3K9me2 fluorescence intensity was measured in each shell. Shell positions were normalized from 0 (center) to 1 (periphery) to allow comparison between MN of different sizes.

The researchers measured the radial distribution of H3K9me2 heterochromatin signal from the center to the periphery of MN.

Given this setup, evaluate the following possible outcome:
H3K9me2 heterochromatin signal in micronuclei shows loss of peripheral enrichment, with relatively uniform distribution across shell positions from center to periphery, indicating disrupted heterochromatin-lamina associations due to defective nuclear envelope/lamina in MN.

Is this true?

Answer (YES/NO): NO